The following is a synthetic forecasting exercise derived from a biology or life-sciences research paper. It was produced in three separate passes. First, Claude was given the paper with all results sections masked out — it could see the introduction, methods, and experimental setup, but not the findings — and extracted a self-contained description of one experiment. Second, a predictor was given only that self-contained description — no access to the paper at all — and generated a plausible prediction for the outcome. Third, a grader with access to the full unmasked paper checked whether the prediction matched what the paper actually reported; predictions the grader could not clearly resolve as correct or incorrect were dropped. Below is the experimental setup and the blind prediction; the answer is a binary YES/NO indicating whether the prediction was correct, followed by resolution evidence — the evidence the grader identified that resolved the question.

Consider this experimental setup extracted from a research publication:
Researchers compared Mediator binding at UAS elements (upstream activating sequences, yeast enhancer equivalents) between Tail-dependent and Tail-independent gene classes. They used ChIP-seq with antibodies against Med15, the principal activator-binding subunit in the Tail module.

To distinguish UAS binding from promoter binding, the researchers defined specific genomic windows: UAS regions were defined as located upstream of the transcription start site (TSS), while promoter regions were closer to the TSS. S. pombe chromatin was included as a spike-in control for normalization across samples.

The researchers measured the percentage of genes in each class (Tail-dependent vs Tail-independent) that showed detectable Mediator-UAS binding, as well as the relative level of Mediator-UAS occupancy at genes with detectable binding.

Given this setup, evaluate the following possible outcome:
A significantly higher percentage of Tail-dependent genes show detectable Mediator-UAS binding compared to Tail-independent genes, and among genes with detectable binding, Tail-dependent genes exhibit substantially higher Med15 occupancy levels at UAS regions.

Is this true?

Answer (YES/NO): YES